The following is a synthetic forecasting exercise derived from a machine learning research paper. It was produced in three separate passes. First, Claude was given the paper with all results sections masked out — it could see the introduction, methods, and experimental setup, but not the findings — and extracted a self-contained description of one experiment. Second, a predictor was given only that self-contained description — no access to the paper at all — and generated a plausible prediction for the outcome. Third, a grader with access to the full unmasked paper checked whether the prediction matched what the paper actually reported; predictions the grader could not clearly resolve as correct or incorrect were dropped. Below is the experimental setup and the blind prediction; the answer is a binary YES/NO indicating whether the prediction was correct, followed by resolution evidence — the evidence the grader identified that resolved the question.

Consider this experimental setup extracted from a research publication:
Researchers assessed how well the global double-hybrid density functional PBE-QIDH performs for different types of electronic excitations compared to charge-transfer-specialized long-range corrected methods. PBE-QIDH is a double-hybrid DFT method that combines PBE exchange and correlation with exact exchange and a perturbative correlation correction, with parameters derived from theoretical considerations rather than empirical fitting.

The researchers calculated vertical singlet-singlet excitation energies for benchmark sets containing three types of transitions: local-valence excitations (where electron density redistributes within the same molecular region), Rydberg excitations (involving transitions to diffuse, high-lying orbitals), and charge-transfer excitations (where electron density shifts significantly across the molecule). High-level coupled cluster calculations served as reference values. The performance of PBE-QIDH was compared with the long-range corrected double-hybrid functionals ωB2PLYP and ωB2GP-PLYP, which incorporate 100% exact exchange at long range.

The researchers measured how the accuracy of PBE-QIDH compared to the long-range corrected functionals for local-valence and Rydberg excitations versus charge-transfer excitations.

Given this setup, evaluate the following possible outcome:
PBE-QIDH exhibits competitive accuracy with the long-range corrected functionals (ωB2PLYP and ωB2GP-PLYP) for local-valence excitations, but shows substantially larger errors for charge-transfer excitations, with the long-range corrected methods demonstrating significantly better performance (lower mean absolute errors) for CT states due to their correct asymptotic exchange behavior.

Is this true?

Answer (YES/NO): YES